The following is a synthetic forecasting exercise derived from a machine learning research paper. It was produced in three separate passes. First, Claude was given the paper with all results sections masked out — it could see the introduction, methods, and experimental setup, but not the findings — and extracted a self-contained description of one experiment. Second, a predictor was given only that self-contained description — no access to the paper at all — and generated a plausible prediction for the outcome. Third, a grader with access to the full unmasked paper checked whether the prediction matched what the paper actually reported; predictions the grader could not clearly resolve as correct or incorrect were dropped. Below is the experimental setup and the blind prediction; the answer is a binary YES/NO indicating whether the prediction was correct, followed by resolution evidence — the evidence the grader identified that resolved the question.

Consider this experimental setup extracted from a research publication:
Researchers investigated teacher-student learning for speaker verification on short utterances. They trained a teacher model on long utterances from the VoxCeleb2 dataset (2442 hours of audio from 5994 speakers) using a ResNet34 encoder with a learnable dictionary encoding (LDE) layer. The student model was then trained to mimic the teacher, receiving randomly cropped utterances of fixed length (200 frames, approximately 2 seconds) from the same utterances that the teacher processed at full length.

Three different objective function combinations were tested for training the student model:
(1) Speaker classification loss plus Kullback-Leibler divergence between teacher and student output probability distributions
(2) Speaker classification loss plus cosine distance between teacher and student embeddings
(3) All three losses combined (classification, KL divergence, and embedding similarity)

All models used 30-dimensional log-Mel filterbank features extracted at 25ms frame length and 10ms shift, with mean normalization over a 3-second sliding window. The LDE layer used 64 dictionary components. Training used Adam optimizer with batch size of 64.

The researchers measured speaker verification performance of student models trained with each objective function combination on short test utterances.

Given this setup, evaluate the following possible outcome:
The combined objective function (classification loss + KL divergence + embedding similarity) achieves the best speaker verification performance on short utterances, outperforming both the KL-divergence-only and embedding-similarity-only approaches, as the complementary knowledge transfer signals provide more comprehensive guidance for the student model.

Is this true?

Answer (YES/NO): YES